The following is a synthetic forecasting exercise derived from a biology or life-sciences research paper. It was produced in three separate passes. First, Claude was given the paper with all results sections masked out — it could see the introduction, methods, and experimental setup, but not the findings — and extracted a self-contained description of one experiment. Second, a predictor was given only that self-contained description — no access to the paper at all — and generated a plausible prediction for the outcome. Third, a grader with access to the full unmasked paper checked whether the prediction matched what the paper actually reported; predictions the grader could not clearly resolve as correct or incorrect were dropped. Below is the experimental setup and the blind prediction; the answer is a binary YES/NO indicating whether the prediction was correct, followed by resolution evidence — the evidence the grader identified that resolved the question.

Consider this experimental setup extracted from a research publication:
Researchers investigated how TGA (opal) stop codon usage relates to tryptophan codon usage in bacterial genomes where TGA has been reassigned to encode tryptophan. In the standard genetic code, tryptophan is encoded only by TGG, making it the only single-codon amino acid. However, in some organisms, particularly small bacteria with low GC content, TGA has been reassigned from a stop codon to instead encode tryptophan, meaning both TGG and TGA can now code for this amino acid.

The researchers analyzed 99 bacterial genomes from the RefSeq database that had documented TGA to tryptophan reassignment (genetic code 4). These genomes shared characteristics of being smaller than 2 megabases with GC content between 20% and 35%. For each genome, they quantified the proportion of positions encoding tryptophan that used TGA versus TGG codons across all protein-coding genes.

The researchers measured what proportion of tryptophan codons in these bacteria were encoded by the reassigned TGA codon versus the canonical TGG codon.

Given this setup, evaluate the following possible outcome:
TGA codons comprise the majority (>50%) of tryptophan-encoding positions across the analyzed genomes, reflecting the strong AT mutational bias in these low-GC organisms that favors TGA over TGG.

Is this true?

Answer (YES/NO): YES